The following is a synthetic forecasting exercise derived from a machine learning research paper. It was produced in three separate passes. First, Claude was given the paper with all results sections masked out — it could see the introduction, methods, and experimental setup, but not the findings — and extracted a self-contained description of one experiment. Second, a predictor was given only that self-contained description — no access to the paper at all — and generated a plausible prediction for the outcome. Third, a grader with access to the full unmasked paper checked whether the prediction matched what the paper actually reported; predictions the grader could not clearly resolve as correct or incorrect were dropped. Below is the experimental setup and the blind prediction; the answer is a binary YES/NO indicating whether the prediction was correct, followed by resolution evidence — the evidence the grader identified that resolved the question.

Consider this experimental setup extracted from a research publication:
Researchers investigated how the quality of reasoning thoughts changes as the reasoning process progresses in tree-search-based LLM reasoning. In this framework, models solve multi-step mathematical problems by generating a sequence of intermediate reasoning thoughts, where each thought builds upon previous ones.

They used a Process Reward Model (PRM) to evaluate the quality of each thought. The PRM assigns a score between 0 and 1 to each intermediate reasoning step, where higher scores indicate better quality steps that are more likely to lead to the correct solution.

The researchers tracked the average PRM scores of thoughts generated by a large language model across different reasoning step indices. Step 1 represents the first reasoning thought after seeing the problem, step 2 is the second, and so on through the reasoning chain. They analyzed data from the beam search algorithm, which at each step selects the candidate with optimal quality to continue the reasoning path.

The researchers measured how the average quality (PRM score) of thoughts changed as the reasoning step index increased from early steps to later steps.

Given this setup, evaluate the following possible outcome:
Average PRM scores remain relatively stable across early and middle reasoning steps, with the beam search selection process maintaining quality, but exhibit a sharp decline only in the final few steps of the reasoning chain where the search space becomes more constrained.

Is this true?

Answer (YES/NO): NO